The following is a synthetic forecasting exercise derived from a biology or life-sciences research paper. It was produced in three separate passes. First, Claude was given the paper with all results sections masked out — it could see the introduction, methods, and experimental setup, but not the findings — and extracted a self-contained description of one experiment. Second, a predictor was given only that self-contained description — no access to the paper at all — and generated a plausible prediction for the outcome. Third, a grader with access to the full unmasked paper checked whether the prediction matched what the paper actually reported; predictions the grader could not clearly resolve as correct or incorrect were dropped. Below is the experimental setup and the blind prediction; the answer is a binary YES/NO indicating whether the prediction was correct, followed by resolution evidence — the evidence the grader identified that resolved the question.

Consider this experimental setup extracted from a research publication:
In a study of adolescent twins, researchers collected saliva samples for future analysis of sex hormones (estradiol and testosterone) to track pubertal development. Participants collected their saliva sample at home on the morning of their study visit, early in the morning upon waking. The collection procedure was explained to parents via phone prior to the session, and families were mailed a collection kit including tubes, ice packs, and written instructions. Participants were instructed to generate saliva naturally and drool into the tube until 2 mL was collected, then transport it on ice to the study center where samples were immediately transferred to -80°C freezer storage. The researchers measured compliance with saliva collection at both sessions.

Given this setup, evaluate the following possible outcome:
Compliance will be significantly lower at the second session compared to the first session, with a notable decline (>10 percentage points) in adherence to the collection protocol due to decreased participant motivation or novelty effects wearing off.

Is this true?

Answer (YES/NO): NO